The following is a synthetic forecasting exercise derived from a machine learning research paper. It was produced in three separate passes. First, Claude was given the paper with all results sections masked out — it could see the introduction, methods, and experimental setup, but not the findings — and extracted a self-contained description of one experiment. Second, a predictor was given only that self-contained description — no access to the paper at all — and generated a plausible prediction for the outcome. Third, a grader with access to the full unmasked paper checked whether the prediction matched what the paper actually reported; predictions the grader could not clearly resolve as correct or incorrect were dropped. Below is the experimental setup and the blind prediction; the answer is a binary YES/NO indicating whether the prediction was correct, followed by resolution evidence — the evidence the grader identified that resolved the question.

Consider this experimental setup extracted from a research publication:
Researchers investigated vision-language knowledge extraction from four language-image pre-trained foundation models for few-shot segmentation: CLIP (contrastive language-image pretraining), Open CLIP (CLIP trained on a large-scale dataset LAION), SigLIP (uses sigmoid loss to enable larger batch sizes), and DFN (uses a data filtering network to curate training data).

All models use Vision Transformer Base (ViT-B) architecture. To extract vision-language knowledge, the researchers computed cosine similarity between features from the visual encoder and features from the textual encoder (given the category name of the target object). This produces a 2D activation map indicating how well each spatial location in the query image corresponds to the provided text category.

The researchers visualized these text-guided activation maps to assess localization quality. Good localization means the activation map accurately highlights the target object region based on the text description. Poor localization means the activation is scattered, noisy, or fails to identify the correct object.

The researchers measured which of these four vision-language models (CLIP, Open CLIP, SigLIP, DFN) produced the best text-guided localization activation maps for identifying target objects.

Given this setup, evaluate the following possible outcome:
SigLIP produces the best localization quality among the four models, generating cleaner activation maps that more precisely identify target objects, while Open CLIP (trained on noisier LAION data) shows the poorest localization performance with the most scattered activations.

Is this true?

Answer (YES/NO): NO